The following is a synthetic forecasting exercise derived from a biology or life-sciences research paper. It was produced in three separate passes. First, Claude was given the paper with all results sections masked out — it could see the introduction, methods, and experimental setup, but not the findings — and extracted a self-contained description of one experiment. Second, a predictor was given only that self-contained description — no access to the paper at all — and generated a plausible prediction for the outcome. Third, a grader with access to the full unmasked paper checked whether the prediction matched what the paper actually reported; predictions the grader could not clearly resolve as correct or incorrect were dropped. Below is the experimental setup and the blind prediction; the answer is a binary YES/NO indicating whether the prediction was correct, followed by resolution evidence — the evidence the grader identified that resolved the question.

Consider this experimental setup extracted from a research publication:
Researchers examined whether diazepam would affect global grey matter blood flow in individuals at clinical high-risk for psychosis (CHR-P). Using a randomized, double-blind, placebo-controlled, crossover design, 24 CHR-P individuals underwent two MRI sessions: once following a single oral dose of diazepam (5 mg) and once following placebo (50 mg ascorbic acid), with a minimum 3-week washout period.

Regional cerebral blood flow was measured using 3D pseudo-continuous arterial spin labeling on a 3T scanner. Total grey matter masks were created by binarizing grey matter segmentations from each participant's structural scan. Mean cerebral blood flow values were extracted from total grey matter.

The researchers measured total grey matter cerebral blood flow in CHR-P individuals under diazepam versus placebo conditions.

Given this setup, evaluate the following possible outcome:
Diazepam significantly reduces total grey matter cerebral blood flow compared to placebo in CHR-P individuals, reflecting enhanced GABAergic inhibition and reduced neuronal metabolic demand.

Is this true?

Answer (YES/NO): YES